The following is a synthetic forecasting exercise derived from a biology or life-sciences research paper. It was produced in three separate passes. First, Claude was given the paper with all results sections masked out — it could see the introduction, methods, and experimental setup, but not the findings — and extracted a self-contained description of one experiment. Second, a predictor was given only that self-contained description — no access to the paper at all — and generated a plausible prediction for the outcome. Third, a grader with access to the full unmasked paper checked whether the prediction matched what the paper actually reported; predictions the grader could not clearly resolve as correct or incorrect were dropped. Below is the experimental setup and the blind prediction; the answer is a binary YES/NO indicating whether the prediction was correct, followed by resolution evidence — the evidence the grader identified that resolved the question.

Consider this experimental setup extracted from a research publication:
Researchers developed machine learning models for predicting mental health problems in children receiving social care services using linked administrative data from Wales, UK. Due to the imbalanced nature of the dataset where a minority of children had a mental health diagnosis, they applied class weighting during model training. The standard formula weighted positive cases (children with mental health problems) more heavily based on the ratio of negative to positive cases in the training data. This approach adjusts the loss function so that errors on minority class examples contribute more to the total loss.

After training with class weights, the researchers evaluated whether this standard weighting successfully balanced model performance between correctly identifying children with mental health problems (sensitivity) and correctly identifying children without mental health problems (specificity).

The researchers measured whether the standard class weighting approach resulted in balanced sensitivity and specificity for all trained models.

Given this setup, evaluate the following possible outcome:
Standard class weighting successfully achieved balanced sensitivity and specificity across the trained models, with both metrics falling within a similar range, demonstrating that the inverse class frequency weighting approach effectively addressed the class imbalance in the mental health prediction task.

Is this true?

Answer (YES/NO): NO